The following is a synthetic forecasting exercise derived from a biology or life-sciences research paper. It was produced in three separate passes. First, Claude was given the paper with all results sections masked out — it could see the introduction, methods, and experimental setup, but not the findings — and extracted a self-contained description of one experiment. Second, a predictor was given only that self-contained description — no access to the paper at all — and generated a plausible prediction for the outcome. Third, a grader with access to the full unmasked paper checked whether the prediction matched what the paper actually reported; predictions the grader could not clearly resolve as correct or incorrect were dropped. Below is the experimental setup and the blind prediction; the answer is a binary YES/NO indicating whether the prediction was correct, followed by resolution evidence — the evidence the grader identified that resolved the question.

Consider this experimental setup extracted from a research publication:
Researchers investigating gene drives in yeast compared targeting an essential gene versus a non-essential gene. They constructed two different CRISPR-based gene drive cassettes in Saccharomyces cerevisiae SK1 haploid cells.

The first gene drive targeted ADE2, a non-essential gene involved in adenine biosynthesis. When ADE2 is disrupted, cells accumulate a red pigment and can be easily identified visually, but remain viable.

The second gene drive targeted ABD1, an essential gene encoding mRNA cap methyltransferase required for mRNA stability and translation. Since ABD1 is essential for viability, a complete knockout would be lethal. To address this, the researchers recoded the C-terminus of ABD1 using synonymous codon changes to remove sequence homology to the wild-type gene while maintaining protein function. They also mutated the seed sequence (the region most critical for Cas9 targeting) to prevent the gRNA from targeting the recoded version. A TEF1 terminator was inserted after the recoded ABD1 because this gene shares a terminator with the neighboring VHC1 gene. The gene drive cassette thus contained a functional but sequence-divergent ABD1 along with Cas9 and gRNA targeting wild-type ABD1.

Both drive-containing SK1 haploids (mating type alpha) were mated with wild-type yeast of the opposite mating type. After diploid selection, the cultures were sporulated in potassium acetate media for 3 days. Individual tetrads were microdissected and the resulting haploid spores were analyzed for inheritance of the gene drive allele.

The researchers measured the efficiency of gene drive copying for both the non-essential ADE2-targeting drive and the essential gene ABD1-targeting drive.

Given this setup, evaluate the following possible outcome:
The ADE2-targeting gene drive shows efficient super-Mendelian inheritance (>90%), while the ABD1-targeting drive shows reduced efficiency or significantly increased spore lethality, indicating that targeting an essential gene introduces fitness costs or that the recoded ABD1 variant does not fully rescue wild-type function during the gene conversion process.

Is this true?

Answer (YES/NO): NO